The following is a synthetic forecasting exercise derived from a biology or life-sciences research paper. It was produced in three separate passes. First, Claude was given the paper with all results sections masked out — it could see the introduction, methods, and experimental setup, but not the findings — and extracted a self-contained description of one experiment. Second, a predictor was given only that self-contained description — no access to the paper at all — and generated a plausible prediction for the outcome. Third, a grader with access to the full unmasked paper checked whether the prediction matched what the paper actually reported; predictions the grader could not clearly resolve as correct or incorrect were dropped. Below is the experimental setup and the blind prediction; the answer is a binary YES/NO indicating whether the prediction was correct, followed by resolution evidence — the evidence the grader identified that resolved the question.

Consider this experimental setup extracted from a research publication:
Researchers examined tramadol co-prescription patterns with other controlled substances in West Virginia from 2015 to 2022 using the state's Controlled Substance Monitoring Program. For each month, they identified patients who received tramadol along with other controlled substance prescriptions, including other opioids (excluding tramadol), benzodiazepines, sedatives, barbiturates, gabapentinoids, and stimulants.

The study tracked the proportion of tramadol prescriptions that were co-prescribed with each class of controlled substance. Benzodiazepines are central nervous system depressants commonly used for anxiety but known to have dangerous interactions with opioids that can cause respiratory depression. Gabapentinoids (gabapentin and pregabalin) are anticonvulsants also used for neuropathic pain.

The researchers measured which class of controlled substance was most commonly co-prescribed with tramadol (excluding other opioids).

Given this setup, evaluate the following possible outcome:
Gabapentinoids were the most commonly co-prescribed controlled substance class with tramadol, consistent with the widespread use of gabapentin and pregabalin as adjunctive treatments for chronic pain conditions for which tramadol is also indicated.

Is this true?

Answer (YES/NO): YES